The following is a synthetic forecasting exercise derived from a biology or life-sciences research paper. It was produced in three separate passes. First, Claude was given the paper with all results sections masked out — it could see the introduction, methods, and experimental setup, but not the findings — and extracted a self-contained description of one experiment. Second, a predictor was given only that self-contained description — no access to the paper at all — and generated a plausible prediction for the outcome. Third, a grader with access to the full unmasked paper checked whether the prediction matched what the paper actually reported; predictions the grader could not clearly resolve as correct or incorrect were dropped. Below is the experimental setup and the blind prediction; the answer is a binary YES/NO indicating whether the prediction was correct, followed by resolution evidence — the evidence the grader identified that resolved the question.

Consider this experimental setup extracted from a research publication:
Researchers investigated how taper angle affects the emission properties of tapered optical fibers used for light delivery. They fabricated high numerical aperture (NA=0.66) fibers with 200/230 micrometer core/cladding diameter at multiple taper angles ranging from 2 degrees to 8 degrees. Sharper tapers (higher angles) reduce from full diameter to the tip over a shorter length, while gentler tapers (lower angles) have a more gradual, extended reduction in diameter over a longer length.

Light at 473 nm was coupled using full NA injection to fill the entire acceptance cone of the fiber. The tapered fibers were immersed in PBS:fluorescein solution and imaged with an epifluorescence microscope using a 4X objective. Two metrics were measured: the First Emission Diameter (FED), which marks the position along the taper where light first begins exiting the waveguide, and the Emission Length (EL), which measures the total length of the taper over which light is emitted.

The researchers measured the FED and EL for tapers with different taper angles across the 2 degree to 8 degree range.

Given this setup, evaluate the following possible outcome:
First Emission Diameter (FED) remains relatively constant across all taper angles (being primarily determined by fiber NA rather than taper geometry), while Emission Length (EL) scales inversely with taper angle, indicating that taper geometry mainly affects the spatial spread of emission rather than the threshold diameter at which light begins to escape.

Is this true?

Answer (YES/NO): YES